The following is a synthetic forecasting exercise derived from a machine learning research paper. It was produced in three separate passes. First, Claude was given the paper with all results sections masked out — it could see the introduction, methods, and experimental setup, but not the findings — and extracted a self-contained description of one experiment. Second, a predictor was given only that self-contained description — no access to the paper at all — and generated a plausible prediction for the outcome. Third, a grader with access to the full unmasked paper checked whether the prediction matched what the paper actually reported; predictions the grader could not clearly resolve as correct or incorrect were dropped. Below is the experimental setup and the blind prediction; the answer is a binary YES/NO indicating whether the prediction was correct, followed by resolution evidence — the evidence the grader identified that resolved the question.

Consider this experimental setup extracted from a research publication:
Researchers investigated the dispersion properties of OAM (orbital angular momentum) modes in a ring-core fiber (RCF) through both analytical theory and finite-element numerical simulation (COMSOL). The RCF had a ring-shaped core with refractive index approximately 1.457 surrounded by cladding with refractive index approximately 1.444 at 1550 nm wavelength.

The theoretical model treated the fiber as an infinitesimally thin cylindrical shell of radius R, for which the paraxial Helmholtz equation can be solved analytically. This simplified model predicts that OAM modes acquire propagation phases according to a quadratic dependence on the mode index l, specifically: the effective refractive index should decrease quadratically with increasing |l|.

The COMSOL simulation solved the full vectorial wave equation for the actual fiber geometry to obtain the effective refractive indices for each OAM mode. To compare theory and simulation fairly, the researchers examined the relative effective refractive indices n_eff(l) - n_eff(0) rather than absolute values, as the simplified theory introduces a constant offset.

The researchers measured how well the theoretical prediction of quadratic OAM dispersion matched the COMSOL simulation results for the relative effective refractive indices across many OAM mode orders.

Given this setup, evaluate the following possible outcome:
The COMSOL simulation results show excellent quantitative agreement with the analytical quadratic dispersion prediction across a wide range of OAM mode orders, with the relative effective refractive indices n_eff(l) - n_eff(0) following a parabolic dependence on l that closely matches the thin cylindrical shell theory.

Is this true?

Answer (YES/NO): YES